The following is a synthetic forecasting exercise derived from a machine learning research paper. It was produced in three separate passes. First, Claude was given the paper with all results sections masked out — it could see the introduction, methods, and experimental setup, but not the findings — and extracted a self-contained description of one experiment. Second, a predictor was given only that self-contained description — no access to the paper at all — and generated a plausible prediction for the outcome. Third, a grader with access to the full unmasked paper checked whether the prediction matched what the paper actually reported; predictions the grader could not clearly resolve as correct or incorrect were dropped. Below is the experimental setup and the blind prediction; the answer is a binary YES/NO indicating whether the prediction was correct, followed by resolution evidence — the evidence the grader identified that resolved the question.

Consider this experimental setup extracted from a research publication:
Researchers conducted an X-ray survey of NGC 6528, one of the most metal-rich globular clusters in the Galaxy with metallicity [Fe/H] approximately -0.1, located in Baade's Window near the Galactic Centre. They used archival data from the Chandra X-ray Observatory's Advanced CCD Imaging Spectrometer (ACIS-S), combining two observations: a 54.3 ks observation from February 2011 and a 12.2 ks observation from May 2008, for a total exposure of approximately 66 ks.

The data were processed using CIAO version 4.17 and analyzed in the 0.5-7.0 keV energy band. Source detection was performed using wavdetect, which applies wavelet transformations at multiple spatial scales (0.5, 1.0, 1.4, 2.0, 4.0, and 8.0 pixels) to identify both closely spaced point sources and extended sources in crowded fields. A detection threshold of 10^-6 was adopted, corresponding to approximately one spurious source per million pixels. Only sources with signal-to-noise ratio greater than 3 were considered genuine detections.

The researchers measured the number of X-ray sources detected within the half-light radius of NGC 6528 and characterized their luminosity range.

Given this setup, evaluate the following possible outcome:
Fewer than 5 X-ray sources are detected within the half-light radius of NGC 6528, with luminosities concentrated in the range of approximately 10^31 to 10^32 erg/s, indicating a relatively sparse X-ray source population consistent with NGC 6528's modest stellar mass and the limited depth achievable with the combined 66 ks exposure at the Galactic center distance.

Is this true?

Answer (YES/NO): NO